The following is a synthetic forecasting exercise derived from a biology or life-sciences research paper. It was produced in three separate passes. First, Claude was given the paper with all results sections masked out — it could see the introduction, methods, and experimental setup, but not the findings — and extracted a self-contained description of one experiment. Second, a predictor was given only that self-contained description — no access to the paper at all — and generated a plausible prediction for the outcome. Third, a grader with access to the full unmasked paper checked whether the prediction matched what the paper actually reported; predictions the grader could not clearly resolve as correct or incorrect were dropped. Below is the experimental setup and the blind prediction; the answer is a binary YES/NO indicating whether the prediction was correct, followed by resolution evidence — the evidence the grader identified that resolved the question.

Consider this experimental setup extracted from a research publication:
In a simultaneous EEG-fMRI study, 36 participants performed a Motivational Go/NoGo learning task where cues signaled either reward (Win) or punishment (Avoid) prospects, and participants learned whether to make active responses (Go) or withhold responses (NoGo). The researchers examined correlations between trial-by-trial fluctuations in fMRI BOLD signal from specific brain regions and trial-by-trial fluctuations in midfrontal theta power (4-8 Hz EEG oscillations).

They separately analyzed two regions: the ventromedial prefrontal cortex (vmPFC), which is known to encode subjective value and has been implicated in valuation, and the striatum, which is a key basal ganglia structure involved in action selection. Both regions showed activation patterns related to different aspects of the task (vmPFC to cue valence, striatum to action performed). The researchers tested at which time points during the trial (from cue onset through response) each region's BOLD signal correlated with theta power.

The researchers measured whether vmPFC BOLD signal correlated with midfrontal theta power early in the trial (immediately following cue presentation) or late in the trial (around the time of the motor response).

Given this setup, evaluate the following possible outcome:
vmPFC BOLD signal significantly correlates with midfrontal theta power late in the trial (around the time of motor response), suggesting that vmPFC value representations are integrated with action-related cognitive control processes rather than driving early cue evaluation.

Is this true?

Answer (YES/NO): NO